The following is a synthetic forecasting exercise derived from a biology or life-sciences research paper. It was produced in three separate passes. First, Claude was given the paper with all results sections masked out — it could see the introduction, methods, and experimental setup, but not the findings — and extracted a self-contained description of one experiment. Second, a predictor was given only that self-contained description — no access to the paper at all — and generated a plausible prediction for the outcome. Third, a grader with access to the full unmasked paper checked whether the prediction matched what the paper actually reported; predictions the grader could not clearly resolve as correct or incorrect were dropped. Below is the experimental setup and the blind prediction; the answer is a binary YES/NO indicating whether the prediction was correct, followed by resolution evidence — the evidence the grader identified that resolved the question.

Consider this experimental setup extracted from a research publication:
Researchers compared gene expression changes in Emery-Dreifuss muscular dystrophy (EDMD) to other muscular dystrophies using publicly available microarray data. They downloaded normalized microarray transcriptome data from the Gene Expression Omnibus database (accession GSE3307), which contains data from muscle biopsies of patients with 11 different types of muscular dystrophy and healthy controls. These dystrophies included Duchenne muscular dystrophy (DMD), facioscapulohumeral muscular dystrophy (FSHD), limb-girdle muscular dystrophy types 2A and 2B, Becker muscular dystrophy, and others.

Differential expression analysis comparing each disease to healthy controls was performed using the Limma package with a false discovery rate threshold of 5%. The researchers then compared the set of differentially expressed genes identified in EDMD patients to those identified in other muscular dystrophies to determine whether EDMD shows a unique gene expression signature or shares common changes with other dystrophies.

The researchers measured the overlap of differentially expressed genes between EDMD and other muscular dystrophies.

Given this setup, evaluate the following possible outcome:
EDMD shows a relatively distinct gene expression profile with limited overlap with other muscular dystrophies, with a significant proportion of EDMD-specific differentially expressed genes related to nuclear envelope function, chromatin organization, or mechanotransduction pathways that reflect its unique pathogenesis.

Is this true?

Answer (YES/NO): NO